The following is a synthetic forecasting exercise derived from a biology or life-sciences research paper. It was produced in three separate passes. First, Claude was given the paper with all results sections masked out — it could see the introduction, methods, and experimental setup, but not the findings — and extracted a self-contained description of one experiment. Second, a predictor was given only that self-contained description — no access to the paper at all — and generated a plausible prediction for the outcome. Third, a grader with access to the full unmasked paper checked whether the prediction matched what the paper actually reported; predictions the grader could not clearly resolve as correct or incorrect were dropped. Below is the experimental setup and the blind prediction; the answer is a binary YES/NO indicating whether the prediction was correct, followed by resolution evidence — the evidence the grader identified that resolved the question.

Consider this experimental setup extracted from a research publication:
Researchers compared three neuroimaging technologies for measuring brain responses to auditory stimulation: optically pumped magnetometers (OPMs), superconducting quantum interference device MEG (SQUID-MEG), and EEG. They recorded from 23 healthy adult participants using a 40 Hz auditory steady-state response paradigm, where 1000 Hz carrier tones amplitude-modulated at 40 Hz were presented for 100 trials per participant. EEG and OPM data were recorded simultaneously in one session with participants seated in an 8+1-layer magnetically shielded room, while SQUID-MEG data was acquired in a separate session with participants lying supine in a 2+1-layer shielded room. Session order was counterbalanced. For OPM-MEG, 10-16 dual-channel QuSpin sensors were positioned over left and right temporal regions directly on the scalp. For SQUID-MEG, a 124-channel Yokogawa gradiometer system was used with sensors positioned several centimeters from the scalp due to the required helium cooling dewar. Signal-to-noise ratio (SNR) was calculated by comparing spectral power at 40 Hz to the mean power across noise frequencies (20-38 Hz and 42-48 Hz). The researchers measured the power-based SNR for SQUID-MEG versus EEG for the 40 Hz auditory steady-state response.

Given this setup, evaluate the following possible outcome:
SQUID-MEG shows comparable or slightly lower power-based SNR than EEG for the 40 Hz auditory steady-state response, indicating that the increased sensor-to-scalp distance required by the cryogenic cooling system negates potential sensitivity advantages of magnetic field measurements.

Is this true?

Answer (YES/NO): NO